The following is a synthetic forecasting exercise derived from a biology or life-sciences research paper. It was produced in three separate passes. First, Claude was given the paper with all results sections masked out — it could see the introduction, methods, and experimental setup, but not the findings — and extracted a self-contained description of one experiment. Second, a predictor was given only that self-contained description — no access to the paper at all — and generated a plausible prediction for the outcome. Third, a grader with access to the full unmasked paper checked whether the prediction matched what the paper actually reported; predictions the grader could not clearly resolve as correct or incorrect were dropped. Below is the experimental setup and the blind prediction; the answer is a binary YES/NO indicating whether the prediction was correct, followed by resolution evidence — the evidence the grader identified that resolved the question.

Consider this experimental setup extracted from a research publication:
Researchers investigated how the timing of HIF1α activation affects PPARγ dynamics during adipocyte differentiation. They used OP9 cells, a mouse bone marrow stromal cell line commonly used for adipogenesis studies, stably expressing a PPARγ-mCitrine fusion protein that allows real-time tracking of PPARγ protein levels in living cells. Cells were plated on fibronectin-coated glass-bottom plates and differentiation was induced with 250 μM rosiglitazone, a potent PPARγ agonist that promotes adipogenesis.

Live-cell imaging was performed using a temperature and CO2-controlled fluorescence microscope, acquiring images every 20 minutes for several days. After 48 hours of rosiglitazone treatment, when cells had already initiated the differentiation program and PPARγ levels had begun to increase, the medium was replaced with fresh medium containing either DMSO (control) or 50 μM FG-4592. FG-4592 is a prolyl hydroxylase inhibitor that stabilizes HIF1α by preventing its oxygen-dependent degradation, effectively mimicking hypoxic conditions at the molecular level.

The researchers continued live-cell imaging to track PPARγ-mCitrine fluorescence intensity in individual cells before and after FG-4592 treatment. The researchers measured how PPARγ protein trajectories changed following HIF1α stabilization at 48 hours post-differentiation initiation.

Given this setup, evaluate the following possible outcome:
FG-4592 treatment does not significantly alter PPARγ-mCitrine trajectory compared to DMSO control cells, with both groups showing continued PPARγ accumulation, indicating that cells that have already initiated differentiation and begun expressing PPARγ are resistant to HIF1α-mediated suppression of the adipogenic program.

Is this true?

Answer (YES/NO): NO